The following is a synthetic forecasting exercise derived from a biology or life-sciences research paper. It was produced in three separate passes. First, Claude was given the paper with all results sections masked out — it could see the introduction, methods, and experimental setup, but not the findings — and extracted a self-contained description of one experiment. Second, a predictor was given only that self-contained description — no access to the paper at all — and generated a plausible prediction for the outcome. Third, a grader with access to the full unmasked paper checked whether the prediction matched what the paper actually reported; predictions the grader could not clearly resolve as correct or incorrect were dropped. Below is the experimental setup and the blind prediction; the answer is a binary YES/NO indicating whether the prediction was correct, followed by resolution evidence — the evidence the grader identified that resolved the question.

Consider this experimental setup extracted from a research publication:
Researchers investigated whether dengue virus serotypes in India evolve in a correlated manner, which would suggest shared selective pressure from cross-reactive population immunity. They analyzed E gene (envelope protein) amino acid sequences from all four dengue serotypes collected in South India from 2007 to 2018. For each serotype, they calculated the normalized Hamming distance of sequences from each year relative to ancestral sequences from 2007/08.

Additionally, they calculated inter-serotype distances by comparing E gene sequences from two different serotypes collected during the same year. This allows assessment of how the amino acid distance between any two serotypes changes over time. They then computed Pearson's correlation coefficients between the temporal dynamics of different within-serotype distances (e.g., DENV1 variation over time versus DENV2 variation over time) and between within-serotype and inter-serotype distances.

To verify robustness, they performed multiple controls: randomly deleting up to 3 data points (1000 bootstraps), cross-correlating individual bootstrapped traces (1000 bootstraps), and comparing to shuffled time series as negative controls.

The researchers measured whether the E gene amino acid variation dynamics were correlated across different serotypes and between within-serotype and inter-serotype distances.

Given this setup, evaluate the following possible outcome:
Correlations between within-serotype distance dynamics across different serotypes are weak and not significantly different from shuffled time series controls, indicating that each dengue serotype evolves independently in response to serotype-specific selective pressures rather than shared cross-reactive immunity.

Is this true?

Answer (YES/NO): NO